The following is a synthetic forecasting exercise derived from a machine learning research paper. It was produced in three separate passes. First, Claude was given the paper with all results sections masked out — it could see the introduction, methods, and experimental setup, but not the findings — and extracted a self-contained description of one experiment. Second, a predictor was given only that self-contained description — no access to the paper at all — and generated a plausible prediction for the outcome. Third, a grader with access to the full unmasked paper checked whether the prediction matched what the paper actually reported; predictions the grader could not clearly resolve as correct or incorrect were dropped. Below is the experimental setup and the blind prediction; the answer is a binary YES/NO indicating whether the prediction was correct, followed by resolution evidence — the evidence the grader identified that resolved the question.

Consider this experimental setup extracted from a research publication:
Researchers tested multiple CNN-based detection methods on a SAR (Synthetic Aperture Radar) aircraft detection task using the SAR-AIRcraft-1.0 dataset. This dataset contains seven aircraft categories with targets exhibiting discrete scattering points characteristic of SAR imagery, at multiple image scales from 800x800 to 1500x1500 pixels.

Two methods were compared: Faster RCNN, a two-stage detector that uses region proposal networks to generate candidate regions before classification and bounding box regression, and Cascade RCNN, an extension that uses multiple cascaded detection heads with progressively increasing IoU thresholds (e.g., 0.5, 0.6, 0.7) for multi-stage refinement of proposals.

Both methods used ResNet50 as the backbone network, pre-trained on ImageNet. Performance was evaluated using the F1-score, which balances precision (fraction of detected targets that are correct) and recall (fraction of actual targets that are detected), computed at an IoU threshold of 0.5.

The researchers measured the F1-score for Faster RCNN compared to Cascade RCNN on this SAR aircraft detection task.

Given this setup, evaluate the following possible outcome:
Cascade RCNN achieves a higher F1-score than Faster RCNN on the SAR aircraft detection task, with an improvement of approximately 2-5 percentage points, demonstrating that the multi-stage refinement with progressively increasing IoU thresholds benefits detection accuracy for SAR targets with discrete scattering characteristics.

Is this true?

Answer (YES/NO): NO